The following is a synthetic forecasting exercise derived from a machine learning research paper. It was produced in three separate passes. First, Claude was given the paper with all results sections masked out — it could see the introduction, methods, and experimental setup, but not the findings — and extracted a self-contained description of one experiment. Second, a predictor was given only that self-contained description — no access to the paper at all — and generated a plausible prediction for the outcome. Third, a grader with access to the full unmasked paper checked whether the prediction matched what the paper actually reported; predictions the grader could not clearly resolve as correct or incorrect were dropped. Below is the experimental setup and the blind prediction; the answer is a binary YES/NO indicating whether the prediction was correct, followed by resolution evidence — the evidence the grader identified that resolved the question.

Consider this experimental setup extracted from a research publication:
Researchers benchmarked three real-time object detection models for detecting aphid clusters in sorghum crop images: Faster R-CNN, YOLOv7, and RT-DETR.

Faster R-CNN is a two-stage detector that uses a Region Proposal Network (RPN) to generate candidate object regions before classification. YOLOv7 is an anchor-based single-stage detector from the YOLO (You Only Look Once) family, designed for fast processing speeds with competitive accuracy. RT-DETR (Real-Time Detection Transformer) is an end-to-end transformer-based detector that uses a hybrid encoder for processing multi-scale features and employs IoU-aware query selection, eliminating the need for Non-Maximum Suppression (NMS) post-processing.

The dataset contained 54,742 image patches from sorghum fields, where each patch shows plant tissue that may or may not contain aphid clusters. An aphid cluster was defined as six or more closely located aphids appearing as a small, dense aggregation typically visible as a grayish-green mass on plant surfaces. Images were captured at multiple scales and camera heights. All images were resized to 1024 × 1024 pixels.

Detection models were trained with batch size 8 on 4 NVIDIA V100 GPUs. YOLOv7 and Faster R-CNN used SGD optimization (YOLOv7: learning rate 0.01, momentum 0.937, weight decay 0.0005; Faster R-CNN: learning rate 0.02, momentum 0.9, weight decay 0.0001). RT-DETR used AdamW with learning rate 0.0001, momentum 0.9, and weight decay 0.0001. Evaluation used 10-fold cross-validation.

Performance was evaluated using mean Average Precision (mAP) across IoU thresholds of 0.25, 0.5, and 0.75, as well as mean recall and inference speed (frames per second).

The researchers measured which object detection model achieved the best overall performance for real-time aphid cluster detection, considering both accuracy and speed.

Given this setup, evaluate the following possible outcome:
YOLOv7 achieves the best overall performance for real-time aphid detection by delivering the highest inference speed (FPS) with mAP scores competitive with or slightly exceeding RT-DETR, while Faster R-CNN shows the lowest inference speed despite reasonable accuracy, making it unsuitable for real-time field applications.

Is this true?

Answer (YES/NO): NO